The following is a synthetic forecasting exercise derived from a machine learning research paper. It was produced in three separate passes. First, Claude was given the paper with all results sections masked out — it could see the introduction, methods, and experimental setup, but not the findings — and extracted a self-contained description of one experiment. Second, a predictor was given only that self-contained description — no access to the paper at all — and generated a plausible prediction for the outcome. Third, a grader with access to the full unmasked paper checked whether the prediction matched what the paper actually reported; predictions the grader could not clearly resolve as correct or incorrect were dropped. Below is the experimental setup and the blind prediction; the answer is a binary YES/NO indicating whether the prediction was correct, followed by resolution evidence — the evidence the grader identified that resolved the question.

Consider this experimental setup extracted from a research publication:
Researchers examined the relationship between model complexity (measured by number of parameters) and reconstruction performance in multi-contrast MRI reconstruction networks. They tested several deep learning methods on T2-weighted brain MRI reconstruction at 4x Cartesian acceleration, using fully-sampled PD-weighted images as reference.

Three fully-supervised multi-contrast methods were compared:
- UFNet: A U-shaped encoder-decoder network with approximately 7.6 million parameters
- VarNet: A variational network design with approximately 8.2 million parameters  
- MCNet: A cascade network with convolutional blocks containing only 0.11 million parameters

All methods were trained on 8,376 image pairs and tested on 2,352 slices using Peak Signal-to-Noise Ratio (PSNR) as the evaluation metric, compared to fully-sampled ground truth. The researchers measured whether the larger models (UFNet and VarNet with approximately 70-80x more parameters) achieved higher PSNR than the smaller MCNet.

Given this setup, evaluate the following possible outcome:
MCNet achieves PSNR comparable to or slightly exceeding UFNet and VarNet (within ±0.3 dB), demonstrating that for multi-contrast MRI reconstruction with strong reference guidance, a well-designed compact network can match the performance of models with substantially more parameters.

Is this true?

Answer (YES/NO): NO